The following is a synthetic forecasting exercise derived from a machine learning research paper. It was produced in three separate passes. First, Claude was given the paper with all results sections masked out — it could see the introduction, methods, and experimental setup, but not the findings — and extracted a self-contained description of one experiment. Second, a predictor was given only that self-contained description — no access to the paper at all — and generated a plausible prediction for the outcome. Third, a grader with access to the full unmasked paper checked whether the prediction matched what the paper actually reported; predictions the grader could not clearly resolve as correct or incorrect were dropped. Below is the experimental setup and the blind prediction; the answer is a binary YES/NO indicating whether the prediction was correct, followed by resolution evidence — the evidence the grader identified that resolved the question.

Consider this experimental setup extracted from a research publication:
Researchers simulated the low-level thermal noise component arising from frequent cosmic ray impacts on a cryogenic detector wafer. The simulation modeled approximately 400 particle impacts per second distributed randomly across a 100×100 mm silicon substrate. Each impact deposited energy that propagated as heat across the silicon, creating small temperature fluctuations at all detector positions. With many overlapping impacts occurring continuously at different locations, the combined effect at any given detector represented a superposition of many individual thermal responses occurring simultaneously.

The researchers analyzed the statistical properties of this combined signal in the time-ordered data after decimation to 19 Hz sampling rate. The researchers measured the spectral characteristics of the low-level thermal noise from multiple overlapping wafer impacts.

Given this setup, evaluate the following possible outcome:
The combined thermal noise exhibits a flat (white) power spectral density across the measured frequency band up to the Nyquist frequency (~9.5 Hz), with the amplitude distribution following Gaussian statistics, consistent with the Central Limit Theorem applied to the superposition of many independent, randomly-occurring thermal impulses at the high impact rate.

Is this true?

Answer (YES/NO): YES